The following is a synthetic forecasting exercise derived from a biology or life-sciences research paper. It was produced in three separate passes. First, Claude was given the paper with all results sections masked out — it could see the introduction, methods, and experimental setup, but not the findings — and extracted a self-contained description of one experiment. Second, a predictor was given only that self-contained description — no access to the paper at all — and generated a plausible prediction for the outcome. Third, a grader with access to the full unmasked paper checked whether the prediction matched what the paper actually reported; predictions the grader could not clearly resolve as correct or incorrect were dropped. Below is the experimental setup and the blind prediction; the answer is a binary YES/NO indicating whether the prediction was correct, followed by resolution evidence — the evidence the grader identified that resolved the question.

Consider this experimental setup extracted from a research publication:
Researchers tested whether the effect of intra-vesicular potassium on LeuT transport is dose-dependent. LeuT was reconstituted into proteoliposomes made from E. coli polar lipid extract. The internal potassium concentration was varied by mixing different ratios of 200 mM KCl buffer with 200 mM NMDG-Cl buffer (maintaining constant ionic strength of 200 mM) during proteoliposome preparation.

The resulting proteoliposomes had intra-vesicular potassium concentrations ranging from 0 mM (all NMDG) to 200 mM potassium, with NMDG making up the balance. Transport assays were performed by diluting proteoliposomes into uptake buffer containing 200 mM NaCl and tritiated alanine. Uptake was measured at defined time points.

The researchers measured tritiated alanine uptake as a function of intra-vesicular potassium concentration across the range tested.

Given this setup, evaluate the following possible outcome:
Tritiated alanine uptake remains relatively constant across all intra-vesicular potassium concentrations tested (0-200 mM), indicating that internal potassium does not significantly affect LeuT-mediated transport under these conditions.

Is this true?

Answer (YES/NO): NO